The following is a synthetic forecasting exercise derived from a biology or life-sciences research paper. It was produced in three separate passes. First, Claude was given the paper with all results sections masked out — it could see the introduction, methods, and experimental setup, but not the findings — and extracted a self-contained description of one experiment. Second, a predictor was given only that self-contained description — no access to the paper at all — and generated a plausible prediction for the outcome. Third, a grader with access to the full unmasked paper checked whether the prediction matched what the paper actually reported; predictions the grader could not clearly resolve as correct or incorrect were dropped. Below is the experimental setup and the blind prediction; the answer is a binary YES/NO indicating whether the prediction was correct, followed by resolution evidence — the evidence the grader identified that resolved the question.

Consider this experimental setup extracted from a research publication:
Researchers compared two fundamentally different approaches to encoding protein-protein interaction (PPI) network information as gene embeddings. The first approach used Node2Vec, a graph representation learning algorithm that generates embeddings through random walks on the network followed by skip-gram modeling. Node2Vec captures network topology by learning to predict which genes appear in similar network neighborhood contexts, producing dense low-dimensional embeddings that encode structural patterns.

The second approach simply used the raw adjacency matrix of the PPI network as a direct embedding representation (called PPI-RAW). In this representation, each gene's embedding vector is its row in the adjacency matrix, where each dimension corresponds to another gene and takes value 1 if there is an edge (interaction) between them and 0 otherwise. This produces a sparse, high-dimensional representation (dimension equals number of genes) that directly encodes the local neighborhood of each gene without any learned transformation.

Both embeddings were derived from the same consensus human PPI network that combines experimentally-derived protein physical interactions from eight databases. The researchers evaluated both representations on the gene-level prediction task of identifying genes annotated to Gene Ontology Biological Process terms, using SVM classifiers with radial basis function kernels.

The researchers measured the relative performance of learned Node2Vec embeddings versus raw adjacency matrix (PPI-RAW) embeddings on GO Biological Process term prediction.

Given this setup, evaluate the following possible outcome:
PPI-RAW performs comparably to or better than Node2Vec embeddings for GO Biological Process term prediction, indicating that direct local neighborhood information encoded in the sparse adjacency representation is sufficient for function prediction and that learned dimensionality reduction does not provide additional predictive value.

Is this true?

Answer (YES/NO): NO